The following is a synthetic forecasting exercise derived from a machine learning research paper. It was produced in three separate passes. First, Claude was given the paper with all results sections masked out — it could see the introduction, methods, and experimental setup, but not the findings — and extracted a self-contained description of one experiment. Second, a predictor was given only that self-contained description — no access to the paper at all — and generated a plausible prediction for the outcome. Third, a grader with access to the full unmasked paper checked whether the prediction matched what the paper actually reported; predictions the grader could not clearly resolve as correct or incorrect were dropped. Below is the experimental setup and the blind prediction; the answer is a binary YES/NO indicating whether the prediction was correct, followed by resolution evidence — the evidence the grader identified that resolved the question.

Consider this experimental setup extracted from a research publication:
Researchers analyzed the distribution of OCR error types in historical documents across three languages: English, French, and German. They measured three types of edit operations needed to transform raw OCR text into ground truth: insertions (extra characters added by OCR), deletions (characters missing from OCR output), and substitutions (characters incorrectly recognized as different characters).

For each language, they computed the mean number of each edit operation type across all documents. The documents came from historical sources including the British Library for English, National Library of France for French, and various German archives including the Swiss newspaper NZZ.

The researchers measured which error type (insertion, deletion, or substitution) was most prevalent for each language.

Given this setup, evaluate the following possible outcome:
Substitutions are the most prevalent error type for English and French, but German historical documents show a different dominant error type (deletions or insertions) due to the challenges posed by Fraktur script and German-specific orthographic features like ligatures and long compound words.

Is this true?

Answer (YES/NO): NO